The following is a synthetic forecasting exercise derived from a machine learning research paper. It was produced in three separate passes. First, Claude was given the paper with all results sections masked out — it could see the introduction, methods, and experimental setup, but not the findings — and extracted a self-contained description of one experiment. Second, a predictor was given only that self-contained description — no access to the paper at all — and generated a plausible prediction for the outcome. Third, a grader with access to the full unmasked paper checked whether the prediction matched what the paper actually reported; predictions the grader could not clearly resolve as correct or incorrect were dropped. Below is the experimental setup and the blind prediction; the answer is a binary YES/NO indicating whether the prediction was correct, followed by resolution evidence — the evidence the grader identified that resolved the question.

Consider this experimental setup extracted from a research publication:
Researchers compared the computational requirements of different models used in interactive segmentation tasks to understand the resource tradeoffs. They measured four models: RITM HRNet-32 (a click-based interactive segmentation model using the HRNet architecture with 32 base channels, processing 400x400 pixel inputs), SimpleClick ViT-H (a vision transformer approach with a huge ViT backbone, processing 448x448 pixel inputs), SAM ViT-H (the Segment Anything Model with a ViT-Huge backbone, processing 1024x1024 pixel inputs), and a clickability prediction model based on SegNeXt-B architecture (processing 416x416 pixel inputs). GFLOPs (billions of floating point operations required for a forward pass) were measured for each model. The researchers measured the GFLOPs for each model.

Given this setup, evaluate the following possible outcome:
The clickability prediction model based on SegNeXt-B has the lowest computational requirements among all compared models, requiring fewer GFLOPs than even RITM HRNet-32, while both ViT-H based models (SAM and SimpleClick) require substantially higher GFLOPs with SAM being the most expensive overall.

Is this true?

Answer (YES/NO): YES